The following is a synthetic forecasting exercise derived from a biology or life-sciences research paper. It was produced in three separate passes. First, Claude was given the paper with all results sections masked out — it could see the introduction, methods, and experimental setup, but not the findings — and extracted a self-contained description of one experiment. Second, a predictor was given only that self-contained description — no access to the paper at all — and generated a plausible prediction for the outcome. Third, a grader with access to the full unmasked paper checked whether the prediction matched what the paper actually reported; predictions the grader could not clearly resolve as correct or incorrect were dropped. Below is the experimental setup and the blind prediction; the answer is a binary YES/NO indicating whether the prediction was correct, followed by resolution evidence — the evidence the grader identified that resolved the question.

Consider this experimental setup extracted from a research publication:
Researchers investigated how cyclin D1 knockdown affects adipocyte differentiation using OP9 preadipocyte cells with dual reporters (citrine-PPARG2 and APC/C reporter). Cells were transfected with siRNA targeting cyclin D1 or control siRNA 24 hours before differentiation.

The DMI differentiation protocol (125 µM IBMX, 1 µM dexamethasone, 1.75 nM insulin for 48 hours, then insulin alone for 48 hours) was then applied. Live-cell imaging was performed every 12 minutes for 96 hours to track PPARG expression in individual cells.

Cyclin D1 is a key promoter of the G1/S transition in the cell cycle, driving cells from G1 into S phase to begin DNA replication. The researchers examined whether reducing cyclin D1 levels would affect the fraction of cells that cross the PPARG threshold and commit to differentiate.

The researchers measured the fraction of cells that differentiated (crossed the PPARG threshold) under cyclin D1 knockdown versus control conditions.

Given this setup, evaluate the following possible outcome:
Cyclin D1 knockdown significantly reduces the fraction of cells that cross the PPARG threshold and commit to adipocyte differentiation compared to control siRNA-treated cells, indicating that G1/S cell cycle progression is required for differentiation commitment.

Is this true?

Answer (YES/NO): NO